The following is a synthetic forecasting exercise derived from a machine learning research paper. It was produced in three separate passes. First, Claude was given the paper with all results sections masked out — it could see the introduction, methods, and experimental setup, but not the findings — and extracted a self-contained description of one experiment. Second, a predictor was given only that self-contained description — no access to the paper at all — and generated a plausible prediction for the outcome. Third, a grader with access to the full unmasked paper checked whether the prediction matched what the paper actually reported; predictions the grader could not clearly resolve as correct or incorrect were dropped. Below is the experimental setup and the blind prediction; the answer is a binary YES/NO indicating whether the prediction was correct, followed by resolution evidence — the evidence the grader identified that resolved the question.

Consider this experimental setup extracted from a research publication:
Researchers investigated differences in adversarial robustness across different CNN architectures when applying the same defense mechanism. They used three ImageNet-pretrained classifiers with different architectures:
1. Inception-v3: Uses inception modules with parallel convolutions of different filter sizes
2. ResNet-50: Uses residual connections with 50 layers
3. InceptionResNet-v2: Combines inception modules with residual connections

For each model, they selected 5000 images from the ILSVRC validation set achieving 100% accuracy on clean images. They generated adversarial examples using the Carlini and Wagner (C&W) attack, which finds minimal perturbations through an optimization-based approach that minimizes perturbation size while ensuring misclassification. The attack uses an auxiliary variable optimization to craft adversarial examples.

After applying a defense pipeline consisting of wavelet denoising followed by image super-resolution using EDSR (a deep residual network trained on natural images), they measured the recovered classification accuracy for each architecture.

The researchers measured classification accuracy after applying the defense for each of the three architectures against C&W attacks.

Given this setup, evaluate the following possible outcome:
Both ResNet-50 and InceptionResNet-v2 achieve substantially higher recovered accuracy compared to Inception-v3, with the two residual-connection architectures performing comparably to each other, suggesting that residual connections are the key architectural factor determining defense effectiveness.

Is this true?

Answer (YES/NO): NO